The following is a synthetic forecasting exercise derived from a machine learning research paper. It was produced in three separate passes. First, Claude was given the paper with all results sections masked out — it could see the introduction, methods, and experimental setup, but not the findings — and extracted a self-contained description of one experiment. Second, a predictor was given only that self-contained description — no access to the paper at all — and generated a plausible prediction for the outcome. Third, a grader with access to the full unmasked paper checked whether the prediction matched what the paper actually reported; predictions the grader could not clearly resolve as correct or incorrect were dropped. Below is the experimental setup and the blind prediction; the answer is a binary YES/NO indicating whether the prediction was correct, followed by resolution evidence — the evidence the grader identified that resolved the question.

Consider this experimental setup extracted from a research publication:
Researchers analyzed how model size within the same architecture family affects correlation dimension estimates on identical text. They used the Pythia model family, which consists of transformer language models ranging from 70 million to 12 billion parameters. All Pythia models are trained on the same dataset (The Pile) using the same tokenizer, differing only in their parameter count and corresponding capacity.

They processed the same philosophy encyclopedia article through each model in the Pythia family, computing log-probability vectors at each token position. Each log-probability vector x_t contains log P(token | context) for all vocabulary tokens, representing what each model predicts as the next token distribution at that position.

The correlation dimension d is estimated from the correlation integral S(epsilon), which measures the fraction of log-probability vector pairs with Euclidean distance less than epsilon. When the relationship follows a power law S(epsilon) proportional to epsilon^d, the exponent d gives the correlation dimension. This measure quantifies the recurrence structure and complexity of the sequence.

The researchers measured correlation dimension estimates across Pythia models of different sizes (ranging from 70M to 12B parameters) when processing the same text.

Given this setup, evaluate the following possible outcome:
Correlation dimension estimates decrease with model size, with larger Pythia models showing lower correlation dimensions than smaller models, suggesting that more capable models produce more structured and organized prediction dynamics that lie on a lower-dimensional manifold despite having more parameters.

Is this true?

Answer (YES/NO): NO